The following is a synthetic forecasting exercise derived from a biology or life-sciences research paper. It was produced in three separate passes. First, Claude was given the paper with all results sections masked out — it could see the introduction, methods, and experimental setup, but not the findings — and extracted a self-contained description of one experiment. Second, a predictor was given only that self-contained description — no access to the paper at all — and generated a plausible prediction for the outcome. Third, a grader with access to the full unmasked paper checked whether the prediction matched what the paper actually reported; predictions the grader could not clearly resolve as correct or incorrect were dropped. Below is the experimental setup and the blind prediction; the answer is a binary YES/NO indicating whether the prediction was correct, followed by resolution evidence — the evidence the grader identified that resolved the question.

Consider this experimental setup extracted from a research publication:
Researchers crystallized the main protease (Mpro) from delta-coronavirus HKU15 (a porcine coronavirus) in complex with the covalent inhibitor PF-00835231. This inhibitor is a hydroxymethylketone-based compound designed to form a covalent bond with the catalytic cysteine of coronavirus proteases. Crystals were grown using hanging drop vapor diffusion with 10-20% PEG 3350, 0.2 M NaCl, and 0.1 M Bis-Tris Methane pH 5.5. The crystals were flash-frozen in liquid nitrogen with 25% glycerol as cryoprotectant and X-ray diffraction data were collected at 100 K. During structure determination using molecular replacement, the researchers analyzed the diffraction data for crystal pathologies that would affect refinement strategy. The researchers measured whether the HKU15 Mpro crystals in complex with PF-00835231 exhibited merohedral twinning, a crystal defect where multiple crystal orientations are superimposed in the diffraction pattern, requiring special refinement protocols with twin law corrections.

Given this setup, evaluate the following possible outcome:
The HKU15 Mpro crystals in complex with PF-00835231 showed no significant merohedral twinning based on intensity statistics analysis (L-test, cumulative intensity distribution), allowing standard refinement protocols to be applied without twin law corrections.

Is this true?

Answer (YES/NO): NO